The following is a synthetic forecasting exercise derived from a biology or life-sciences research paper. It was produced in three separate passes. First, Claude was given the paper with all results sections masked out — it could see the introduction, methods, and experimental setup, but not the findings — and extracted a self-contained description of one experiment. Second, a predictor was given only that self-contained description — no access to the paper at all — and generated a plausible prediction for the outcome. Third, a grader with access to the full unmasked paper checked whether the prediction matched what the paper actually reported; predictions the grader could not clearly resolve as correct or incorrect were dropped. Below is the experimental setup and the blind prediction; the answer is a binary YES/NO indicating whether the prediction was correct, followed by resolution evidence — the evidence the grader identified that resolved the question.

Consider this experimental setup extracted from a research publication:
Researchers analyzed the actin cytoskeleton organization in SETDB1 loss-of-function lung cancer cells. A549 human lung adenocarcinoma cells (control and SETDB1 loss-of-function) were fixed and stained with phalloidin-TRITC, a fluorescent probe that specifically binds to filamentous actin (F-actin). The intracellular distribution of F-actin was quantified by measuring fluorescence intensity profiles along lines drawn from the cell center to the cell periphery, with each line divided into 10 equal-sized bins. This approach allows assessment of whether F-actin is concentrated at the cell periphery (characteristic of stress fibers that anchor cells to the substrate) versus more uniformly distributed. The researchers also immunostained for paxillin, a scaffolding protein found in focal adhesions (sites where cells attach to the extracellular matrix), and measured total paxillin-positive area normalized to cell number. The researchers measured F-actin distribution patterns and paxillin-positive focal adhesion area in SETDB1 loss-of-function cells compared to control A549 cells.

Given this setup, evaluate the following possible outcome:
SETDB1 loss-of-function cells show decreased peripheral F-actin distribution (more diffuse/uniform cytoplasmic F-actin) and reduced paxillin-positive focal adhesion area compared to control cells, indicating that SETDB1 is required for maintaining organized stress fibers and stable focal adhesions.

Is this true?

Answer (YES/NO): NO